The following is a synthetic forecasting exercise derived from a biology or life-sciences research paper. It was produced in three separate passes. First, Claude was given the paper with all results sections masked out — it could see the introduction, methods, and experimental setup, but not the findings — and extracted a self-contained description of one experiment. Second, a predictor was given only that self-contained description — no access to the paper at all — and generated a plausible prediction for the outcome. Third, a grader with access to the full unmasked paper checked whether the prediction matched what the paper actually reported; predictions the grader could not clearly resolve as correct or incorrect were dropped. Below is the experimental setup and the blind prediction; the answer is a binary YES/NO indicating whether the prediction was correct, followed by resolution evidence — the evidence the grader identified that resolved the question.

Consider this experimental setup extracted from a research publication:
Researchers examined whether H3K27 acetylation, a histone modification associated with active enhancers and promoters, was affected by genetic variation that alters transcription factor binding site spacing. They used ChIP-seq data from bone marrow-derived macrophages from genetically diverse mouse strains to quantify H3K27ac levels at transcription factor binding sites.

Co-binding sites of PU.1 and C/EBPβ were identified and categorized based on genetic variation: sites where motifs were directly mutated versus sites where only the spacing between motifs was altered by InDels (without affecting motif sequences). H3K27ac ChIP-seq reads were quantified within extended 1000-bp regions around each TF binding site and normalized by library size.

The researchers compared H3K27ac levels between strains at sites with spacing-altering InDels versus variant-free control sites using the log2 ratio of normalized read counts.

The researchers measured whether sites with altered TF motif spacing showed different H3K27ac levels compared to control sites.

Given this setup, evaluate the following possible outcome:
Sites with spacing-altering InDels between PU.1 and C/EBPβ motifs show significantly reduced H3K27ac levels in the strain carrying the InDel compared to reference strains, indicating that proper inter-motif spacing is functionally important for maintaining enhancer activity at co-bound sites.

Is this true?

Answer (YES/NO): NO